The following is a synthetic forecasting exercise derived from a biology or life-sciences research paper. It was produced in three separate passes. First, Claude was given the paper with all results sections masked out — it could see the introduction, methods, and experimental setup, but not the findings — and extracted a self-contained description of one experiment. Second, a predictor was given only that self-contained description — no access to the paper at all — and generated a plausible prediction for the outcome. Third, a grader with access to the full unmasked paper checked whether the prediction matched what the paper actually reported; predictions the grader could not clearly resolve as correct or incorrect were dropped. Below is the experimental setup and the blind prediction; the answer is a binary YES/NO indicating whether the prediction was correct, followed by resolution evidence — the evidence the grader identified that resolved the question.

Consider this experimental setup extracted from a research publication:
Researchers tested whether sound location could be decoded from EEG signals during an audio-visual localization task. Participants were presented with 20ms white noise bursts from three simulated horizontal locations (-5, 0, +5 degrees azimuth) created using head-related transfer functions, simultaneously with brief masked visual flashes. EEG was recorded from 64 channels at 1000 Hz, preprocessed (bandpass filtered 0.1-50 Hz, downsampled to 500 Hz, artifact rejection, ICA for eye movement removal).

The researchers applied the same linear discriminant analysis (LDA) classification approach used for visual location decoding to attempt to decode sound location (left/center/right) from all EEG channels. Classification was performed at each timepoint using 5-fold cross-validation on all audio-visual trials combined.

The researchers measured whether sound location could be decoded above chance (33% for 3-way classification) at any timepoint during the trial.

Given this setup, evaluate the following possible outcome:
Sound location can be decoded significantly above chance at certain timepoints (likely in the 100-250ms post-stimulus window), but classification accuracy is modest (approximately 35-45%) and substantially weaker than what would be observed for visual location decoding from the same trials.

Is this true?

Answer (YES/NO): NO